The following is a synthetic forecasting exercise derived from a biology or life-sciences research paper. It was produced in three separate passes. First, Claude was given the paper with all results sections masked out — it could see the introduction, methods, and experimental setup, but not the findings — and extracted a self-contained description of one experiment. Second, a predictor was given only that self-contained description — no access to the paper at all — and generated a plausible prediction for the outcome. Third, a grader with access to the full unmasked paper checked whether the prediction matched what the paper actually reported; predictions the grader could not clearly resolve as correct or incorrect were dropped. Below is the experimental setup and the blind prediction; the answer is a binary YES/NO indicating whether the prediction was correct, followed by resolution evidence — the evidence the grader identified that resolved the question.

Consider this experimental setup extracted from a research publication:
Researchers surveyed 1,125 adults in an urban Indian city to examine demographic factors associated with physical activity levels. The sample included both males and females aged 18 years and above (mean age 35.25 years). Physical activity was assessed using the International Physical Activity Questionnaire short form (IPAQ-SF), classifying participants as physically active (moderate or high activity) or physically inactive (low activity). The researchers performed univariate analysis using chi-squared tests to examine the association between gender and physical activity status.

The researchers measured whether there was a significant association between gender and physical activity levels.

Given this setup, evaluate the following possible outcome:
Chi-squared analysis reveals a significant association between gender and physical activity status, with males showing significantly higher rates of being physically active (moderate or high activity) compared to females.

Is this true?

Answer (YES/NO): NO